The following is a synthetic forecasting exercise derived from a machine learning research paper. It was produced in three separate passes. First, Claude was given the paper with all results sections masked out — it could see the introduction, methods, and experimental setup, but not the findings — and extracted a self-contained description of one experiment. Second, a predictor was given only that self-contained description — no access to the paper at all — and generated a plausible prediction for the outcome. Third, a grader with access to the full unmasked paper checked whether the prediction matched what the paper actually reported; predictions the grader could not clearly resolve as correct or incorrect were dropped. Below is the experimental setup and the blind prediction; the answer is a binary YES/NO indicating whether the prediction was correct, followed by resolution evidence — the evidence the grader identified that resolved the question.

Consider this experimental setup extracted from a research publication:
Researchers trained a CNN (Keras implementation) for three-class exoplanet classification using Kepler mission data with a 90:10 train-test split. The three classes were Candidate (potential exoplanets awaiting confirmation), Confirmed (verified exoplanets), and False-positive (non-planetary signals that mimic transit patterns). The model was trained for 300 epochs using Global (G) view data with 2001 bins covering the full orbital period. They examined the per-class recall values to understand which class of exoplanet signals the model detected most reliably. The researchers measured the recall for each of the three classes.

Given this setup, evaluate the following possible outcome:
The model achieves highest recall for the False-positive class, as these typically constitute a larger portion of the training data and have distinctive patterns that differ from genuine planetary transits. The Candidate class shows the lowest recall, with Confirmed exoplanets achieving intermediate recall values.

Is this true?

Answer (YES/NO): YES